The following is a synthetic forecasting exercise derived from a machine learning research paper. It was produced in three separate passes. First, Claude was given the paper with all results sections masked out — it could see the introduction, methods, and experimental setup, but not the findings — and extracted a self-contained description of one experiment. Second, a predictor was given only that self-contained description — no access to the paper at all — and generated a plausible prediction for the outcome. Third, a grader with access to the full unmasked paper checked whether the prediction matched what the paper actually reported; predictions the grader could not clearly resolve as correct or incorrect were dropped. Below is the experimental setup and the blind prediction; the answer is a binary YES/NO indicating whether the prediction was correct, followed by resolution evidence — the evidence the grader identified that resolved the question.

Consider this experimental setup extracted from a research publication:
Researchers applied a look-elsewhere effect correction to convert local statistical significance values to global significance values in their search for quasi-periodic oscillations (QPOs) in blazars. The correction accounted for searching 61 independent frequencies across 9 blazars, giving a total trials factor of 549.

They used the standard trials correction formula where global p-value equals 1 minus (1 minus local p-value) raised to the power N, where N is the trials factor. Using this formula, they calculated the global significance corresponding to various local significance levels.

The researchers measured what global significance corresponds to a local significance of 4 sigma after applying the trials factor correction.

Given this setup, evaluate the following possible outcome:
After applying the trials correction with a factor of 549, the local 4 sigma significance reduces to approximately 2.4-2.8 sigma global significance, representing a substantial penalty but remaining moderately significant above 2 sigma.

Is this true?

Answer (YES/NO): NO